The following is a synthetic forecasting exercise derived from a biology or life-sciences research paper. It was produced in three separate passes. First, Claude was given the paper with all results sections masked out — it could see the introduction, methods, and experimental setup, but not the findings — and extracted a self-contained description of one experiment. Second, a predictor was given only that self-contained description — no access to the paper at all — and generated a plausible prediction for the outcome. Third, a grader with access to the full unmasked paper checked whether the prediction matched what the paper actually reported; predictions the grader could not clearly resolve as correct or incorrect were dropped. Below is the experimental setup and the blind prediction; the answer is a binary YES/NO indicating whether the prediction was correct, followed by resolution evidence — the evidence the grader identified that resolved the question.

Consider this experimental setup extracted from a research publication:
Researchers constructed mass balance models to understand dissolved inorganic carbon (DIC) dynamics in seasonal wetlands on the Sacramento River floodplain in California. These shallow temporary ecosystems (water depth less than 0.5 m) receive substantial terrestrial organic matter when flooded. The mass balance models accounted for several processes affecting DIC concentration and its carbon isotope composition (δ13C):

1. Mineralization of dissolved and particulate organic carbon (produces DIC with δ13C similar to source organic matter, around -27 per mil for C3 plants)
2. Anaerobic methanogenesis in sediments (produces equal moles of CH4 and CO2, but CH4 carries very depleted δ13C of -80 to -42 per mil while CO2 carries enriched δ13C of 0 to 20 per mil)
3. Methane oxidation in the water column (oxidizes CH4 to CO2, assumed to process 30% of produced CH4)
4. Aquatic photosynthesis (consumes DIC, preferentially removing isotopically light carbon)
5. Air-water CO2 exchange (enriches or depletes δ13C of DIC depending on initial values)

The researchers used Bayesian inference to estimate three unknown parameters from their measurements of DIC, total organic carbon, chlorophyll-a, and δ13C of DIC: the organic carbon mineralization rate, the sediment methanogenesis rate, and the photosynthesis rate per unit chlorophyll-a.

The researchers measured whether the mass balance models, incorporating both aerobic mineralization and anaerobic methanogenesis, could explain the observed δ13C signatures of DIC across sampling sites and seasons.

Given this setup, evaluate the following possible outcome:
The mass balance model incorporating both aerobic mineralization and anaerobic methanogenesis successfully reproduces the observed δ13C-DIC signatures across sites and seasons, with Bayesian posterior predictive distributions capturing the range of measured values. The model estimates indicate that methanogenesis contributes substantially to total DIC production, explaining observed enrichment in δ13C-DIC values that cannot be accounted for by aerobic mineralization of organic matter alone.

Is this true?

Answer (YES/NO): YES